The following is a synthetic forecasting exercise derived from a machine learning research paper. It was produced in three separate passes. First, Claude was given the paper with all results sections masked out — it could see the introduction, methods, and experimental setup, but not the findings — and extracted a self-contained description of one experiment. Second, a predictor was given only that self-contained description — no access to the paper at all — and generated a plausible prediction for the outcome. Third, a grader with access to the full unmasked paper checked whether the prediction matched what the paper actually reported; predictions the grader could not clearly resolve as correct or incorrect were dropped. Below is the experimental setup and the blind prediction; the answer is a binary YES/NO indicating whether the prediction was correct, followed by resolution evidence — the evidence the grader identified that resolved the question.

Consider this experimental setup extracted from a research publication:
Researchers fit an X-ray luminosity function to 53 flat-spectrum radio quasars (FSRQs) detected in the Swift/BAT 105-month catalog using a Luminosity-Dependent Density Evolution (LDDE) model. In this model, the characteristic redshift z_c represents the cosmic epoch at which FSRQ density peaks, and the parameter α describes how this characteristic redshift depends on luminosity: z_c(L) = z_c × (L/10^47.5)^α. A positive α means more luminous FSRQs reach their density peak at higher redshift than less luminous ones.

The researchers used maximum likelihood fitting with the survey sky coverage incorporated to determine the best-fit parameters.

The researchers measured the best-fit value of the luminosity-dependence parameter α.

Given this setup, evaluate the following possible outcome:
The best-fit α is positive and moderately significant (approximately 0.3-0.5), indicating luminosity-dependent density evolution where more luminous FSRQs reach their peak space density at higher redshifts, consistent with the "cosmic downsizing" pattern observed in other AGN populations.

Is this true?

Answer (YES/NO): YES